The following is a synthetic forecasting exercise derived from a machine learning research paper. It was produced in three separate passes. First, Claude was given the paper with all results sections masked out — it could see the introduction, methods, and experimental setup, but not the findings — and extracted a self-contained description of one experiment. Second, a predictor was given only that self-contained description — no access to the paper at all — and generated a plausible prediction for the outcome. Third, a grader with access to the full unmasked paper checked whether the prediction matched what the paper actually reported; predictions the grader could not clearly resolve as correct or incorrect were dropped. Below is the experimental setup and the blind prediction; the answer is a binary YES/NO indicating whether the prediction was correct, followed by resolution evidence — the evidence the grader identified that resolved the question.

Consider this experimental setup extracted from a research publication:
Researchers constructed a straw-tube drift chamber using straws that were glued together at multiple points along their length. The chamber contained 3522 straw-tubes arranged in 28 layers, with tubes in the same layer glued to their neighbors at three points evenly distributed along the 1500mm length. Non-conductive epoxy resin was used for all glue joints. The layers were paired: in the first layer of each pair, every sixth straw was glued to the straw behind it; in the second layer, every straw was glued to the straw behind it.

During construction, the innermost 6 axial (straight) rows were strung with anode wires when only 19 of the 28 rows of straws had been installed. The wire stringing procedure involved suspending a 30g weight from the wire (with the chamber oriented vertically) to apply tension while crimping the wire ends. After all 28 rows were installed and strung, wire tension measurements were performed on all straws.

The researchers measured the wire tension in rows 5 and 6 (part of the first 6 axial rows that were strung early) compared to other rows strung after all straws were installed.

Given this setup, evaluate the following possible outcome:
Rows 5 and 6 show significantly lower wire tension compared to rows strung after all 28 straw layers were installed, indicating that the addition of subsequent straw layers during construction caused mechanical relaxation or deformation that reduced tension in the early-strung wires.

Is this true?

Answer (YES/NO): YES